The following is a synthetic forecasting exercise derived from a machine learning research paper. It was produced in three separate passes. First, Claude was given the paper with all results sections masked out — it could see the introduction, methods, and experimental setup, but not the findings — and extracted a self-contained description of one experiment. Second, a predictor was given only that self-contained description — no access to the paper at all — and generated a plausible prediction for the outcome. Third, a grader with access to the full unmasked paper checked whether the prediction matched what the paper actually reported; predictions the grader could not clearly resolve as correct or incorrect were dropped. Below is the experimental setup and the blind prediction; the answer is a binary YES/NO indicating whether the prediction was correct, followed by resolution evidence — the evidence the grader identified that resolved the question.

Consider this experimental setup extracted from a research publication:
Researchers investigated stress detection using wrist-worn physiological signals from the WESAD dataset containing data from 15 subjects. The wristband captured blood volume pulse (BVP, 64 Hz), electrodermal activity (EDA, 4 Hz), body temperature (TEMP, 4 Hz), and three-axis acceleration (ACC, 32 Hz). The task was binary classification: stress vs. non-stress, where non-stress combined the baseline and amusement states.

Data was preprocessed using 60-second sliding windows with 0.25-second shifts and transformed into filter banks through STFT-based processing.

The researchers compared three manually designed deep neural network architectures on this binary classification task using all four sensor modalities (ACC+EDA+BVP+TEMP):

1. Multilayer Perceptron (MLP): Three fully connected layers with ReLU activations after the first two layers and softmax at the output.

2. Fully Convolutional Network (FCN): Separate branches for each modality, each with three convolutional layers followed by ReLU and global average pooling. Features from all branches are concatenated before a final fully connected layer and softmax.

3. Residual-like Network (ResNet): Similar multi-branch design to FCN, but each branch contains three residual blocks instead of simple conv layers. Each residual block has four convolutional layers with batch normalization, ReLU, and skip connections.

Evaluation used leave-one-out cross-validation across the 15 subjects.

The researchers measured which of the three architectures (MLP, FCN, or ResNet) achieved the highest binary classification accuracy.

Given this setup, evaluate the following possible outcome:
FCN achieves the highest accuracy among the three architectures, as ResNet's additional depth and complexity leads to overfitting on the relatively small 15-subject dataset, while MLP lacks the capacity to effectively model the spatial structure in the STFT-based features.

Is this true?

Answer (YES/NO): NO